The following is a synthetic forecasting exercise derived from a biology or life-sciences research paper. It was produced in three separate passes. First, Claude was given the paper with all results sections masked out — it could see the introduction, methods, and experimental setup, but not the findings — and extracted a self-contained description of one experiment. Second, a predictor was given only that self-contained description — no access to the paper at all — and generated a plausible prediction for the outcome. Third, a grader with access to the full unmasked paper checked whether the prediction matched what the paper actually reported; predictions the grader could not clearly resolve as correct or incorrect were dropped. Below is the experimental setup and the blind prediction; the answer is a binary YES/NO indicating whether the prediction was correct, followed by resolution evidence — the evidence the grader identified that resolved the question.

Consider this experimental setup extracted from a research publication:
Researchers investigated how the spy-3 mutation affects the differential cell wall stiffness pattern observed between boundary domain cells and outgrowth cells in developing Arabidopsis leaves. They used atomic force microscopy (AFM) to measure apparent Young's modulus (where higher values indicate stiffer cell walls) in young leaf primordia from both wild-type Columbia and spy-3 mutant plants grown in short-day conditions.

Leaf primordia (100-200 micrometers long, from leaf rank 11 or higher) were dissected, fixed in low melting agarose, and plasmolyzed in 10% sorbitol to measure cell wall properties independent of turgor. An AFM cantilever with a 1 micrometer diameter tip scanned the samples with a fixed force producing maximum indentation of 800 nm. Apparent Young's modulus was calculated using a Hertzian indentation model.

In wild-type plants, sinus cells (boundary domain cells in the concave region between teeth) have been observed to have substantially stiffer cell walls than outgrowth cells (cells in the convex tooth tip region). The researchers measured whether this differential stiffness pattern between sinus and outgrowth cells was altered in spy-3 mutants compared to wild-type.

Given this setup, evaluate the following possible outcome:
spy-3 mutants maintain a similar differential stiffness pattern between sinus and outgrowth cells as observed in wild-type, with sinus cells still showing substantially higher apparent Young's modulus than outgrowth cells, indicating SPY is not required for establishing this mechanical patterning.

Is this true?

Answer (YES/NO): NO